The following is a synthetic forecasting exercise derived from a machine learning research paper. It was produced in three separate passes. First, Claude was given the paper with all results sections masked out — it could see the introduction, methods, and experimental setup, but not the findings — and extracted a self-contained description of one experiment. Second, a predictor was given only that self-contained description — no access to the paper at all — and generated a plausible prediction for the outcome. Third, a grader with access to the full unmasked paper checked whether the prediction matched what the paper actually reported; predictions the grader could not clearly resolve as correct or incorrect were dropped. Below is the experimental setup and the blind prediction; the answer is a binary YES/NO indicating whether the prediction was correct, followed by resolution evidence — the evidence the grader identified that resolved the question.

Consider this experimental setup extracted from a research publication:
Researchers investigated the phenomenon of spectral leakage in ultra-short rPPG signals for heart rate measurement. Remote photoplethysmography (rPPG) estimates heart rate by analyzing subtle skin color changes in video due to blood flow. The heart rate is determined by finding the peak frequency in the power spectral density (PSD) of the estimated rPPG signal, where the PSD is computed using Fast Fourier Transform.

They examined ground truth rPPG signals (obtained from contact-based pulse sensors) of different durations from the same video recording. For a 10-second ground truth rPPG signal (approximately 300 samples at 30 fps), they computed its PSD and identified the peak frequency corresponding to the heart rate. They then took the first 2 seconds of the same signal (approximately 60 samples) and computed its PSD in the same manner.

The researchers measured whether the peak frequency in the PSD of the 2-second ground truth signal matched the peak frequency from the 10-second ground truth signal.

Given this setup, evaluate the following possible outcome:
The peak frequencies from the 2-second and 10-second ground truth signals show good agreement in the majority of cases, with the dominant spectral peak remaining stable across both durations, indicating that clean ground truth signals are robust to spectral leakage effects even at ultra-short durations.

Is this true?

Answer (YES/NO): NO